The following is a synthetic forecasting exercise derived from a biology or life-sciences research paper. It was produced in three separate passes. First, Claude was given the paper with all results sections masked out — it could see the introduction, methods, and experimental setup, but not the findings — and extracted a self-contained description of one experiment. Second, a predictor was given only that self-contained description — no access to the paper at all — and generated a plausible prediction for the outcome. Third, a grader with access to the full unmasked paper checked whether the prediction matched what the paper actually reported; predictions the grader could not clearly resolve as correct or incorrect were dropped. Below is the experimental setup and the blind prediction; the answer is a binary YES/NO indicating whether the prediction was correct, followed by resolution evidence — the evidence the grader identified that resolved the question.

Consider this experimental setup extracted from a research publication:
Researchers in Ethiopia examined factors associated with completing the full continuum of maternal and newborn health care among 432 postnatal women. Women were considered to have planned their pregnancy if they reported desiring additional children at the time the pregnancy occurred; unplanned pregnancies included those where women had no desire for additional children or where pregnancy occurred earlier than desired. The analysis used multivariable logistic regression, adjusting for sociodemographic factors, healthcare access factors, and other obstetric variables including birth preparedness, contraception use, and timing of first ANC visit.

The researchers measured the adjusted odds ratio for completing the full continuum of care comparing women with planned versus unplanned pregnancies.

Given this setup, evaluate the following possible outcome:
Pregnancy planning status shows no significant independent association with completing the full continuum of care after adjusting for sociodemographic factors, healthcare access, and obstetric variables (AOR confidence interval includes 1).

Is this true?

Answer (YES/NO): NO